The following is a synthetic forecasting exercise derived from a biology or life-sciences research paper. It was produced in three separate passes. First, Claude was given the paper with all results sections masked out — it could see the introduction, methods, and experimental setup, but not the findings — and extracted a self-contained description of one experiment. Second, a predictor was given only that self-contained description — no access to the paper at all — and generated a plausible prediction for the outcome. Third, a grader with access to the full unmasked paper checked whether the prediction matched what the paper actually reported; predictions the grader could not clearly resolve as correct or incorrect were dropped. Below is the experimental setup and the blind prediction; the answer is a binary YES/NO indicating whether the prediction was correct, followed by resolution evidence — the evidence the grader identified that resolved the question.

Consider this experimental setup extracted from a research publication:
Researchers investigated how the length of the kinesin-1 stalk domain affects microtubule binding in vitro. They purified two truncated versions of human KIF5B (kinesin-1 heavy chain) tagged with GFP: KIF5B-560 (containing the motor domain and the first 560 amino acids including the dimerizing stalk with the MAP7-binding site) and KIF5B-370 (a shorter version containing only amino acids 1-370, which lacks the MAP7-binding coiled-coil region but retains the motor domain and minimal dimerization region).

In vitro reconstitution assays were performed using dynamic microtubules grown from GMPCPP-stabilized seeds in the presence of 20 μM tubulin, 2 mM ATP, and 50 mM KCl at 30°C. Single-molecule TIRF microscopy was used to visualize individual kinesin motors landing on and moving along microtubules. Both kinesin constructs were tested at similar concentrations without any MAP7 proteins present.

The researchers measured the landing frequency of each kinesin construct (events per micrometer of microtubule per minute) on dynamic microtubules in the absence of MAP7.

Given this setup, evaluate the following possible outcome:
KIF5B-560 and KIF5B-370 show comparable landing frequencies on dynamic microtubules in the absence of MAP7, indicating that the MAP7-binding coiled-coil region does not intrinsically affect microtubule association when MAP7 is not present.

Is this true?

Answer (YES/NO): NO